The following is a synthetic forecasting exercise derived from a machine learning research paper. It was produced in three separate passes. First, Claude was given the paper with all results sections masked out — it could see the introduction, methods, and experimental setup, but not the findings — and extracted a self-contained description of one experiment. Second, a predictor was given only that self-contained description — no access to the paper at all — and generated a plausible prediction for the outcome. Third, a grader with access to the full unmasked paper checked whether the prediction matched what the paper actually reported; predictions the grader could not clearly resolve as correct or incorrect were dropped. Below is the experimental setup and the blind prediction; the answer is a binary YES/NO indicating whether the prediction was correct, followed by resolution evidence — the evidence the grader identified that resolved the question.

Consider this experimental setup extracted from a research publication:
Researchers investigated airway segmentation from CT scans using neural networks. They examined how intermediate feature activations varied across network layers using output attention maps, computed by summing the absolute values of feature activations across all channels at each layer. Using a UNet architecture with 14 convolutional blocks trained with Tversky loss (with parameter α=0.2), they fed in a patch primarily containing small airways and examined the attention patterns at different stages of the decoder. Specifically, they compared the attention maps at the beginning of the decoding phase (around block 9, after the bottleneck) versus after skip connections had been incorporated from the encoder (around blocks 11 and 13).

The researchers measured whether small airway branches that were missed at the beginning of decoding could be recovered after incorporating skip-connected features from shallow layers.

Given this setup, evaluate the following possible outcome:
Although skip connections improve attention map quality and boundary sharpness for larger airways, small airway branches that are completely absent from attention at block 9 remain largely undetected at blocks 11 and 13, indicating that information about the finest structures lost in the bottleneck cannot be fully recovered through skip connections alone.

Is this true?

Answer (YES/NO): NO